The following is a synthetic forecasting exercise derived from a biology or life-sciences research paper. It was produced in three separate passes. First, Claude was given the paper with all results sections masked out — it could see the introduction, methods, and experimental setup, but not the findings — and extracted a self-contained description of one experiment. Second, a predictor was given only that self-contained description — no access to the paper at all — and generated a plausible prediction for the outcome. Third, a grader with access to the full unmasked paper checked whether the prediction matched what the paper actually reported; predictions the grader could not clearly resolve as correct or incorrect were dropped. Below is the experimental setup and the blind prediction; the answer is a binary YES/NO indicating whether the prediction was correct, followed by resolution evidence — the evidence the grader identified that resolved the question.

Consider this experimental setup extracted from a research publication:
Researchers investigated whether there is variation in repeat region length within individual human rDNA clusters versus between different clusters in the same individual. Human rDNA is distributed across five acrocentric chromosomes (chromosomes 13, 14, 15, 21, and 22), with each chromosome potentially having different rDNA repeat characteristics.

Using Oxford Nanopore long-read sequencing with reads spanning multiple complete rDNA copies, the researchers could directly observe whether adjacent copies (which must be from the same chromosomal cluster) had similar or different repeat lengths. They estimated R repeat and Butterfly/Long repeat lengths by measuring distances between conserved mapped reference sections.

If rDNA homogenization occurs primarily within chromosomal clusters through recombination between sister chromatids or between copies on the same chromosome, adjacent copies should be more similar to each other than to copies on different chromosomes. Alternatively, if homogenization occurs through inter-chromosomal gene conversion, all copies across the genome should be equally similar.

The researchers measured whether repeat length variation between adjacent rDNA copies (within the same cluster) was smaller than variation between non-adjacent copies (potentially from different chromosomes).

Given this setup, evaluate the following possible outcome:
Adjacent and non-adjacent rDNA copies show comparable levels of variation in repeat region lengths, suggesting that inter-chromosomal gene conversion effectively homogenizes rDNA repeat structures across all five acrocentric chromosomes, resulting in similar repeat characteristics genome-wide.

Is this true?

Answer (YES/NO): NO